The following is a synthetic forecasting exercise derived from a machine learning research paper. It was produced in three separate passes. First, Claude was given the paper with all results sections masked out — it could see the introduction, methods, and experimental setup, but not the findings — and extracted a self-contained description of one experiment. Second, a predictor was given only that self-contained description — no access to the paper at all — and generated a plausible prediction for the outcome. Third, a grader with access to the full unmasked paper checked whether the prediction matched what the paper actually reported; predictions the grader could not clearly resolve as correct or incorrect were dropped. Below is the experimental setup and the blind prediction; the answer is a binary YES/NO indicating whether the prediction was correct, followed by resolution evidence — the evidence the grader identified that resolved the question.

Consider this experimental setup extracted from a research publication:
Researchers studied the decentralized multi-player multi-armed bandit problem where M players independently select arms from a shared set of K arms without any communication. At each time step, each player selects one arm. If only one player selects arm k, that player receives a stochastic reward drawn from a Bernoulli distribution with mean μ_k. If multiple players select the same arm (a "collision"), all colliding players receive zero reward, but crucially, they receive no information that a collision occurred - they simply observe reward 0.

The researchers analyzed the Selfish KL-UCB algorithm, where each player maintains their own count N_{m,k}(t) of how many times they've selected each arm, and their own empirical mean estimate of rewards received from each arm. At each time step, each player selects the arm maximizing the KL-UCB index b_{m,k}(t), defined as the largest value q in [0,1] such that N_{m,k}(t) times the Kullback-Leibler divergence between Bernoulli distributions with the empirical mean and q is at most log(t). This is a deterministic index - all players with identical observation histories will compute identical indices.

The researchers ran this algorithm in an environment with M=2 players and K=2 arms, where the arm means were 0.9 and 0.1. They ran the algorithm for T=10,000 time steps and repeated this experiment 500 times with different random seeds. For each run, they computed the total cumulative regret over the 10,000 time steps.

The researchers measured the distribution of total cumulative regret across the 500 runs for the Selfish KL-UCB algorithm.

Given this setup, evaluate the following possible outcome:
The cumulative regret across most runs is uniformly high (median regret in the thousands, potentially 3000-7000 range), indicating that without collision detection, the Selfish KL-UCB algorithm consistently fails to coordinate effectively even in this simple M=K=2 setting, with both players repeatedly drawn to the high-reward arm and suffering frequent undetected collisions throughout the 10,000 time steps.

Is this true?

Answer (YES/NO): NO